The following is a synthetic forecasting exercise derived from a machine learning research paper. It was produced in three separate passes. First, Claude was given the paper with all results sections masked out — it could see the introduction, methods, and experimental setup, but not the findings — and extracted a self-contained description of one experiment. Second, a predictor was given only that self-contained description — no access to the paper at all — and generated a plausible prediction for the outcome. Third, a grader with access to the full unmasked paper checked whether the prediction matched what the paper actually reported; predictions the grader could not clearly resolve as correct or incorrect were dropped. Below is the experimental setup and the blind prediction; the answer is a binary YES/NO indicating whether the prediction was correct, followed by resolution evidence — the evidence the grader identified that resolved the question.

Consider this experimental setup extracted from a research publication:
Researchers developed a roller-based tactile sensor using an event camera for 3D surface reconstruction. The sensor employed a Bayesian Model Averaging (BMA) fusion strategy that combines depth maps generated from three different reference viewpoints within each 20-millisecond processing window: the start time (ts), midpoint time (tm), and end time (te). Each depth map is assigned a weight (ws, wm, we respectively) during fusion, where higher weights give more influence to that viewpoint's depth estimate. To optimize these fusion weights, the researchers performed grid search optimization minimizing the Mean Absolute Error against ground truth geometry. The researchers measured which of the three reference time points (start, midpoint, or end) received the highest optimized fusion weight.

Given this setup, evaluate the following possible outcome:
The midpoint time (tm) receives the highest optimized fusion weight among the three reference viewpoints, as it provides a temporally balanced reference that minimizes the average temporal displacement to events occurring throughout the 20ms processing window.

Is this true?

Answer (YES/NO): NO